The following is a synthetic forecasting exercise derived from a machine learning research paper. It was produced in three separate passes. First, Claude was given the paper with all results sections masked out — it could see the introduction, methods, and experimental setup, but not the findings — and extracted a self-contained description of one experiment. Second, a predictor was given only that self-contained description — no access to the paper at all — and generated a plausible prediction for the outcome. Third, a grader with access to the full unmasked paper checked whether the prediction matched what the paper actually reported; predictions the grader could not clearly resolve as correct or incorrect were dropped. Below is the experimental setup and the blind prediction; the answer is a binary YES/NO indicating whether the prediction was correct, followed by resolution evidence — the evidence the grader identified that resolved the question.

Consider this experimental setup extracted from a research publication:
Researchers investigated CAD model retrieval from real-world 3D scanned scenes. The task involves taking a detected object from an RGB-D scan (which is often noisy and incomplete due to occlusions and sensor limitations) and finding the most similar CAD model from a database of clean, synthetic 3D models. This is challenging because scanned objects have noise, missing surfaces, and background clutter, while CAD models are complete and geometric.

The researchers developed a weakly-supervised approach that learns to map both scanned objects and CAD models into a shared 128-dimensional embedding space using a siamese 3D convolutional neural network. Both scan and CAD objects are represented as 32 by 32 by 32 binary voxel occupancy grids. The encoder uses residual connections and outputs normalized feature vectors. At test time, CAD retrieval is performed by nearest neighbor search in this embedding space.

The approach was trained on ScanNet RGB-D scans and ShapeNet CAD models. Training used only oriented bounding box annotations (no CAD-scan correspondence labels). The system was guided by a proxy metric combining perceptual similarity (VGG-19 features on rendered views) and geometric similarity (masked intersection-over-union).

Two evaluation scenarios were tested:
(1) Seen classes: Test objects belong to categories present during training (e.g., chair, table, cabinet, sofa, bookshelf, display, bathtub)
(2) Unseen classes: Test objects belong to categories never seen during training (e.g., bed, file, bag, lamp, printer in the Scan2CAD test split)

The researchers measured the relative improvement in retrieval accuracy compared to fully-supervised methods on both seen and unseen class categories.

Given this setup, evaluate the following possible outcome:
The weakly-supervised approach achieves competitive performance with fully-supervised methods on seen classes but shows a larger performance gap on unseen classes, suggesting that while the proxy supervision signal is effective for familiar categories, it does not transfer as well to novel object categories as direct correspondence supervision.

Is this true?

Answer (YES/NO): NO